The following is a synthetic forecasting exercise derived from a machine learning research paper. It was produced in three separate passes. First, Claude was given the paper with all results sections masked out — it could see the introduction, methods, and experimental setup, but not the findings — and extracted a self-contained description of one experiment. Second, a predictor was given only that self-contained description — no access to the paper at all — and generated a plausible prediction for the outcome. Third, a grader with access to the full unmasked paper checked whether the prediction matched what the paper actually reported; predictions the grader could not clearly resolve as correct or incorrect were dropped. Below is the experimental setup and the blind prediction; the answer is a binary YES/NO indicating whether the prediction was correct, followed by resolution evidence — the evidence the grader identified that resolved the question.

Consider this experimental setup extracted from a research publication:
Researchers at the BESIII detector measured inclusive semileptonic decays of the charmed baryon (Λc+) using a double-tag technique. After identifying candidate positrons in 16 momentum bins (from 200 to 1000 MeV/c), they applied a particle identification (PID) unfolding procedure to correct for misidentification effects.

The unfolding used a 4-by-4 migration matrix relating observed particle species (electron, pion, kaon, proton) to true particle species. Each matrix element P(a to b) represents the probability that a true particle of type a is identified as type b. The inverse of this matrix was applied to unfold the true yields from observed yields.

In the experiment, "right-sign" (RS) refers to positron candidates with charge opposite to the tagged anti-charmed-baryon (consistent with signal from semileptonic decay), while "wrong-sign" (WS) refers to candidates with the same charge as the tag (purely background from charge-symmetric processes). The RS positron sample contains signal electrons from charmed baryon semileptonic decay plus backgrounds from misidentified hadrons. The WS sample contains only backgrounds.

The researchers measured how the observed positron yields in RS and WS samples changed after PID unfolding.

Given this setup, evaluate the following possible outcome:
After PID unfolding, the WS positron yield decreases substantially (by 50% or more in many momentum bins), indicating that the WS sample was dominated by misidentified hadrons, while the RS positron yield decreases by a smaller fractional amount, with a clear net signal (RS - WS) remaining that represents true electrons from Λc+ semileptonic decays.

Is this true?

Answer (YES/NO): NO